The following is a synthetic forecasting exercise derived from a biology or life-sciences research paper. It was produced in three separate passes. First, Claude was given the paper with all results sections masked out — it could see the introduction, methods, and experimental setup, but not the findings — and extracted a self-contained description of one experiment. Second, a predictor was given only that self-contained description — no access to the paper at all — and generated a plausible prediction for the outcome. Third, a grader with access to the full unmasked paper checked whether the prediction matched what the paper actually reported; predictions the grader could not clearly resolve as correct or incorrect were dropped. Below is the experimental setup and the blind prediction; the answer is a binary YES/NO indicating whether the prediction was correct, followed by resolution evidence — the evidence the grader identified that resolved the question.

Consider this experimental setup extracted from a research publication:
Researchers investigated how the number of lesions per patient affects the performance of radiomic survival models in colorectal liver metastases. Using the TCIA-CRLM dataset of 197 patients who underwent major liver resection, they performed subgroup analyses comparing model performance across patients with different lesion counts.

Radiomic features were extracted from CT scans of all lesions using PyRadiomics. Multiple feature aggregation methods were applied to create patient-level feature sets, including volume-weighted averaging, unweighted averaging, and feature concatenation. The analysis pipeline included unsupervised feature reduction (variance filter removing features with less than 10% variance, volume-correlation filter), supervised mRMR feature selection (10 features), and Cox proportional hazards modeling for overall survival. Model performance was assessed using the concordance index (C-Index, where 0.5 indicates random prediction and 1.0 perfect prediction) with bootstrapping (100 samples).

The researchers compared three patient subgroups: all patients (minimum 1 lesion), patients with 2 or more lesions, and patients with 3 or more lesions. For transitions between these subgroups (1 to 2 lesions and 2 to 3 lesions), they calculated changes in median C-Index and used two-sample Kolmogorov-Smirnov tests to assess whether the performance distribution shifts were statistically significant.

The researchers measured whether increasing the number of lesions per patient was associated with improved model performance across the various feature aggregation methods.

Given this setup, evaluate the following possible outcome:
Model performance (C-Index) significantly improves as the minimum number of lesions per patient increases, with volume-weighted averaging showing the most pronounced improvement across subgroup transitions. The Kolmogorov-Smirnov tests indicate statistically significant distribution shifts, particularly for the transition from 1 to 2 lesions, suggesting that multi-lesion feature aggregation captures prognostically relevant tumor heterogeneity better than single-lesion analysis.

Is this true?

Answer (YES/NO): NO